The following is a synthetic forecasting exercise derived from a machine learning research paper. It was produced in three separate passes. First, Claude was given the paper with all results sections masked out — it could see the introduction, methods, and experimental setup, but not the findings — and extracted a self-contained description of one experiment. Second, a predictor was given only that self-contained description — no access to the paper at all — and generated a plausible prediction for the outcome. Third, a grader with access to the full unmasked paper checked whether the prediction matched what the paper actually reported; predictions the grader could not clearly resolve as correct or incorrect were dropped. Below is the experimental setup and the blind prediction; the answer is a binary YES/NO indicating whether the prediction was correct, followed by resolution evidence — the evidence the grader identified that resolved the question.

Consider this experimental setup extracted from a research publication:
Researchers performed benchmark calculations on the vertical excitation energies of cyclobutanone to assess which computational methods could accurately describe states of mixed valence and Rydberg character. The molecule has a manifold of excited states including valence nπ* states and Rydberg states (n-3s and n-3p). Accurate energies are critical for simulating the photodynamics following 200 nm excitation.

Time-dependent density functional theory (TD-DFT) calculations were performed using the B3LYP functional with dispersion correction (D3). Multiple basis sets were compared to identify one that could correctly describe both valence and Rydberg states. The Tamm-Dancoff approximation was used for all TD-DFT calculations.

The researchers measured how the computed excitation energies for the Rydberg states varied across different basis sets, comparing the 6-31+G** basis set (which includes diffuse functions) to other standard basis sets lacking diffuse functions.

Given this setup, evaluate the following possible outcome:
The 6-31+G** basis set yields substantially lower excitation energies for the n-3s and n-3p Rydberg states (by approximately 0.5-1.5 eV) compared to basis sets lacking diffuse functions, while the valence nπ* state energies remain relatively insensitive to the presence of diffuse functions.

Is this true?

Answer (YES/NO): NO